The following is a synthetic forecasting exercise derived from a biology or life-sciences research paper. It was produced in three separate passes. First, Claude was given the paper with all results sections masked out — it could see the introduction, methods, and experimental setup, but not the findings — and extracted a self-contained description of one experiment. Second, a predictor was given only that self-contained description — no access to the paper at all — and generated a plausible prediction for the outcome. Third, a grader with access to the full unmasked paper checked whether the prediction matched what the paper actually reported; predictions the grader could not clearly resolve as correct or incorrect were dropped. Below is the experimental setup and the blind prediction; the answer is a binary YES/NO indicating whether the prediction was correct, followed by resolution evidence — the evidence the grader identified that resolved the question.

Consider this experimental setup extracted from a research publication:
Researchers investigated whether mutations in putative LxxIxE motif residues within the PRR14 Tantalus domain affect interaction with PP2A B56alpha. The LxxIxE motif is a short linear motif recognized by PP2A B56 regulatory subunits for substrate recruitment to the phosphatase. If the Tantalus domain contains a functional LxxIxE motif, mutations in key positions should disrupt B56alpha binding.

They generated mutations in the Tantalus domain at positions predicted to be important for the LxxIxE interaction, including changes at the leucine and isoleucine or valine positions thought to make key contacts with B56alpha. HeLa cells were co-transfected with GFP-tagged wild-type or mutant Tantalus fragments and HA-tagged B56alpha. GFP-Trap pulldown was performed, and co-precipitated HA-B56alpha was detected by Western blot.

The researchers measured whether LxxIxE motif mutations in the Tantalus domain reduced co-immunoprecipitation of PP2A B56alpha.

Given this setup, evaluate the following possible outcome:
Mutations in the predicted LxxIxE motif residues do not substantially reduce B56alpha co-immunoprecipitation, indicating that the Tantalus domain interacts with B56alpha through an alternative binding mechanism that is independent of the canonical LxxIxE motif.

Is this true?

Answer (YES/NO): NO